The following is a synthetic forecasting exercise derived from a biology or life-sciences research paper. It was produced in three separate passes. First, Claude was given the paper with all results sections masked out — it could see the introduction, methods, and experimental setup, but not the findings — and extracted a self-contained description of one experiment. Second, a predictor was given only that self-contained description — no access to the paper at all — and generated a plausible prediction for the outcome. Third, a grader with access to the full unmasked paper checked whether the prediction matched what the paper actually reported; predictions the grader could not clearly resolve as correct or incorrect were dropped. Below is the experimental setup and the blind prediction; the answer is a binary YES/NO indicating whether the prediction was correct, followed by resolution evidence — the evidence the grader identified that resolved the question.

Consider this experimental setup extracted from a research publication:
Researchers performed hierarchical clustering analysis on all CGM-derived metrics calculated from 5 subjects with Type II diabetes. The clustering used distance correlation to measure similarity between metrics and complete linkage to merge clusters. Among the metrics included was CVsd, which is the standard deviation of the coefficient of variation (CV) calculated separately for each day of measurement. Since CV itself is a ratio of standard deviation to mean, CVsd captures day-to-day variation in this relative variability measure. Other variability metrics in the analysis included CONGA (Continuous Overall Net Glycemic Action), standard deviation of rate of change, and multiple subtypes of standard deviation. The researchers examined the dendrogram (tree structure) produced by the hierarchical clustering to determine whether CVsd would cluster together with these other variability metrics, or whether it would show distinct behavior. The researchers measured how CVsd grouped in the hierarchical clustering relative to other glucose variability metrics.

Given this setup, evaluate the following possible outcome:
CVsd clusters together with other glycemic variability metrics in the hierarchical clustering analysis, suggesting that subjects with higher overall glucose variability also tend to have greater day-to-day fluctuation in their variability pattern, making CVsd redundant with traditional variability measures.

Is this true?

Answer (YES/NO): NO